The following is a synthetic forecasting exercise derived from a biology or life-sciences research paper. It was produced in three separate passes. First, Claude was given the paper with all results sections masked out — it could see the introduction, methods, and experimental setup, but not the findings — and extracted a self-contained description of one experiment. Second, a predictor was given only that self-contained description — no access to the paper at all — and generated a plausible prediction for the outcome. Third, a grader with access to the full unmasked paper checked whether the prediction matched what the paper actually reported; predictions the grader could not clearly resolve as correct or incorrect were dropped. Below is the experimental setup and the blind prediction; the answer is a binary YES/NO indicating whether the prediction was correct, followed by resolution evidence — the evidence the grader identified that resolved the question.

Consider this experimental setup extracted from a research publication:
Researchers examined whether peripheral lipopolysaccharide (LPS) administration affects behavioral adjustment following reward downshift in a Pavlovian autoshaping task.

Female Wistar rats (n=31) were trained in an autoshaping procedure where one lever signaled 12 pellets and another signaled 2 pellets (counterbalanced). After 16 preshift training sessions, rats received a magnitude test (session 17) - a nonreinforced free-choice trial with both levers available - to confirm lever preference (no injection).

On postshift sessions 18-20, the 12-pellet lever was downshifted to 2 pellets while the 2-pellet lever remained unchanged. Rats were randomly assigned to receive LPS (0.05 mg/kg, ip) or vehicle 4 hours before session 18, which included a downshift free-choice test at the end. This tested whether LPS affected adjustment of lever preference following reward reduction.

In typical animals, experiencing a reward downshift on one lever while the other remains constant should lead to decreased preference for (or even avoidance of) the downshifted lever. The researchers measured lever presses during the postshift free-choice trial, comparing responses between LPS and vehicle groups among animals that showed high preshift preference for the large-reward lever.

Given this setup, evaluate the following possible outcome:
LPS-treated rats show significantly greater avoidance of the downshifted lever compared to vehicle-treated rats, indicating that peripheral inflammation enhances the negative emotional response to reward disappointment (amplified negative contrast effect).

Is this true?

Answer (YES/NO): NO